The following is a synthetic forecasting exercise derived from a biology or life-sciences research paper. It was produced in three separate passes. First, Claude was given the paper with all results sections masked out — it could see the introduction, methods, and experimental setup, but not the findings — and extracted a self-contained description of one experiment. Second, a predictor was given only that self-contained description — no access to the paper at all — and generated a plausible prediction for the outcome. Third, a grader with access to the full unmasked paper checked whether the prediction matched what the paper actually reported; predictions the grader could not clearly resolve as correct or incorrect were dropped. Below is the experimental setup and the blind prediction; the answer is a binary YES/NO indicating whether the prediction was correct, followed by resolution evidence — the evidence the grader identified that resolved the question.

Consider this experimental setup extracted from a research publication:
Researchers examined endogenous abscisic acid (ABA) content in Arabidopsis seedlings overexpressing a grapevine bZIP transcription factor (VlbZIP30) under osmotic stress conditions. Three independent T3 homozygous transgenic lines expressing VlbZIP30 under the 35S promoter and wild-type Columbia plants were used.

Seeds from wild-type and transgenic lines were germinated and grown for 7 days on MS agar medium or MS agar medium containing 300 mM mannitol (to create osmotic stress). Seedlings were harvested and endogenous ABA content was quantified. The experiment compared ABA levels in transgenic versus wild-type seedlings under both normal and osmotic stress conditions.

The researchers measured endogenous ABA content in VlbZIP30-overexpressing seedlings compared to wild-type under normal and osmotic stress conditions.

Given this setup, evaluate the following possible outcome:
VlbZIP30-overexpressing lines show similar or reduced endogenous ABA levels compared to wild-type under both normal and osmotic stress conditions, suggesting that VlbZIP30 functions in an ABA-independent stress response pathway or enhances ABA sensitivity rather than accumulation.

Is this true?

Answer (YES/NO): NO